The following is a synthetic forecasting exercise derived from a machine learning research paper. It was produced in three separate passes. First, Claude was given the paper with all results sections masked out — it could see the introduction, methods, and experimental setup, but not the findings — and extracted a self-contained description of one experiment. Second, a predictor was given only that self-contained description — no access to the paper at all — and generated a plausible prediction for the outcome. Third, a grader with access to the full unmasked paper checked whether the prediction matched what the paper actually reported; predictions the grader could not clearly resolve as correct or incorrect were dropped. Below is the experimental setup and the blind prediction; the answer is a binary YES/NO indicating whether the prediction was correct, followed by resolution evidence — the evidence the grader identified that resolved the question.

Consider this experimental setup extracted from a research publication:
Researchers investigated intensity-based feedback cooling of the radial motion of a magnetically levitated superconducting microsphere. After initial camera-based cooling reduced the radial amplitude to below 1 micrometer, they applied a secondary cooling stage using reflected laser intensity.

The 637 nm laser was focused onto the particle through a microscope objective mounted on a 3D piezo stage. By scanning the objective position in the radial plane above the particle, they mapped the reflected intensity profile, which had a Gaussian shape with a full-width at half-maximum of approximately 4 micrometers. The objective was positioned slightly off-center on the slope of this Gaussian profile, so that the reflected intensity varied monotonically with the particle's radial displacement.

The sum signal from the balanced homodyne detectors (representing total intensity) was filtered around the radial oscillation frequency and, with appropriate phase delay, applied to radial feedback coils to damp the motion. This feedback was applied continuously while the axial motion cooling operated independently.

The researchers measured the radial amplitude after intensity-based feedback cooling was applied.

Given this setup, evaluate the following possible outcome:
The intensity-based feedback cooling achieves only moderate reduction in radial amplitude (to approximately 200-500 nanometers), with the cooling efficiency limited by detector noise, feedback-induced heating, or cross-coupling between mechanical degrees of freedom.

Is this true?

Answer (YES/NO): NO